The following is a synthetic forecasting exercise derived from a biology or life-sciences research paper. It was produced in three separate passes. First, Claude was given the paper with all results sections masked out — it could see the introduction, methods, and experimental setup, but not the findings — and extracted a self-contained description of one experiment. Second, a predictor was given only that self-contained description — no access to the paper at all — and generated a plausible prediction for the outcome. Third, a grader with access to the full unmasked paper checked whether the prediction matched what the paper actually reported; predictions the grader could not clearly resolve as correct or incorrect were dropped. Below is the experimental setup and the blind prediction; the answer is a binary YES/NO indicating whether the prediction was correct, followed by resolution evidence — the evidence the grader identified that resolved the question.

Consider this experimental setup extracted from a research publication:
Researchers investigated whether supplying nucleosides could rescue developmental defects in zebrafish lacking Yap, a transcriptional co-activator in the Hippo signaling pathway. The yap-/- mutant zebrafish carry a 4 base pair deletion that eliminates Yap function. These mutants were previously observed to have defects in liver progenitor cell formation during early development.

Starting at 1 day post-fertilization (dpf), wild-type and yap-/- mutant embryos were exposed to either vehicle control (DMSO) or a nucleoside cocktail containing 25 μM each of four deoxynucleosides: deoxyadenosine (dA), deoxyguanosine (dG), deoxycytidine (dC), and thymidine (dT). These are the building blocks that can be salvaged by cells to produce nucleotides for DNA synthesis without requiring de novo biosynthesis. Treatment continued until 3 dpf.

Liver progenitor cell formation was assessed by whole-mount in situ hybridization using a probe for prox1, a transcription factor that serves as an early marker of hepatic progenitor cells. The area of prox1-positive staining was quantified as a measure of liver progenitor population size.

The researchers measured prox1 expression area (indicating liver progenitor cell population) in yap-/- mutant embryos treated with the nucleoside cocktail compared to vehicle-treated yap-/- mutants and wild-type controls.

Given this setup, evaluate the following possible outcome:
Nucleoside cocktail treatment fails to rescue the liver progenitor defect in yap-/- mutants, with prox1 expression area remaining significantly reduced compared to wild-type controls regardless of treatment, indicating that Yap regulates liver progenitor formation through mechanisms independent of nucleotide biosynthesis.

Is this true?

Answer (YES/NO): NO